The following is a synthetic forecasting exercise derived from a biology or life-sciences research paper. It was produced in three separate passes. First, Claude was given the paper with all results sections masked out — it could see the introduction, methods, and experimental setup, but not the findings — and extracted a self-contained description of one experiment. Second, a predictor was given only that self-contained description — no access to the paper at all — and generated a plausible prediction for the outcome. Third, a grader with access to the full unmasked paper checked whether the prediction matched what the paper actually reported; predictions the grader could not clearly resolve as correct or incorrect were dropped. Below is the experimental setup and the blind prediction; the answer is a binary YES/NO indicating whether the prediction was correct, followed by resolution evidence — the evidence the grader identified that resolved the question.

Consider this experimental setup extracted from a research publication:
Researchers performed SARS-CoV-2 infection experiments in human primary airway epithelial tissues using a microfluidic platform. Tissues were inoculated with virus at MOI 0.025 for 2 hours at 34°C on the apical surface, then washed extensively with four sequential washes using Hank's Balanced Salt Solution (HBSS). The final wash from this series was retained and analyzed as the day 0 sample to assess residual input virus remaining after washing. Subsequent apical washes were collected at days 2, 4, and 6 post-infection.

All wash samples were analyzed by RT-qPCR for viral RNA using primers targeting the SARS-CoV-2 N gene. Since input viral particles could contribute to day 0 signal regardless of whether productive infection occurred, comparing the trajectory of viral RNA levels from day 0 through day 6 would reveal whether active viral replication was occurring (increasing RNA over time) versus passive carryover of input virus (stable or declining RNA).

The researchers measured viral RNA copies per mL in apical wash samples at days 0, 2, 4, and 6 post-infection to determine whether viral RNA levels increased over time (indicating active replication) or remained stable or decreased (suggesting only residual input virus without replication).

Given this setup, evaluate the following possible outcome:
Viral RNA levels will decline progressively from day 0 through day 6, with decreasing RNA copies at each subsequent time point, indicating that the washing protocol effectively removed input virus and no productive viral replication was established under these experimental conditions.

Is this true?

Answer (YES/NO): NO